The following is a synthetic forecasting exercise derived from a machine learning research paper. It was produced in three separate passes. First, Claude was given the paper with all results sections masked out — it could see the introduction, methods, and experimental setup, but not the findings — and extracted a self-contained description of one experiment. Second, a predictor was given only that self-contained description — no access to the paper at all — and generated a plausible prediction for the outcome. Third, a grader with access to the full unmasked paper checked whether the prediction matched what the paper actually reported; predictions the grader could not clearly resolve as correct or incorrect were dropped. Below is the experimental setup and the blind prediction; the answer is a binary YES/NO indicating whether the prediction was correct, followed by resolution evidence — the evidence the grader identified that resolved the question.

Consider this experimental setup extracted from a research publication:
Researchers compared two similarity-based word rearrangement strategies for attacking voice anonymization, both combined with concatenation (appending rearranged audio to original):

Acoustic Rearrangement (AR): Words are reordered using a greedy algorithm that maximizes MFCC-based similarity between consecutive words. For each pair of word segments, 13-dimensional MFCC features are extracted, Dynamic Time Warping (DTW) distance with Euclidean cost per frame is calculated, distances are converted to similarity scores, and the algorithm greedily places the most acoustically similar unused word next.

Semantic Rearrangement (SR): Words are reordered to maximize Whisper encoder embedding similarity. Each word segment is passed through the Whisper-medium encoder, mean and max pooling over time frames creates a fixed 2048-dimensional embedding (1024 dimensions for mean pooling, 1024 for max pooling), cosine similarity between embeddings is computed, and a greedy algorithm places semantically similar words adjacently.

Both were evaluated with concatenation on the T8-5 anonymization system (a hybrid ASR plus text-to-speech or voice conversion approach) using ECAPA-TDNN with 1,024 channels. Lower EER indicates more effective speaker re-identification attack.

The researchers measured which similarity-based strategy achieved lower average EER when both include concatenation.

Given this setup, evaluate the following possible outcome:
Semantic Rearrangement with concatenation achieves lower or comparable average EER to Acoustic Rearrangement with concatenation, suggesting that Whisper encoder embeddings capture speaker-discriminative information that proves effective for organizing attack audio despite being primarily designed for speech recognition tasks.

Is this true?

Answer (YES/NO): NO